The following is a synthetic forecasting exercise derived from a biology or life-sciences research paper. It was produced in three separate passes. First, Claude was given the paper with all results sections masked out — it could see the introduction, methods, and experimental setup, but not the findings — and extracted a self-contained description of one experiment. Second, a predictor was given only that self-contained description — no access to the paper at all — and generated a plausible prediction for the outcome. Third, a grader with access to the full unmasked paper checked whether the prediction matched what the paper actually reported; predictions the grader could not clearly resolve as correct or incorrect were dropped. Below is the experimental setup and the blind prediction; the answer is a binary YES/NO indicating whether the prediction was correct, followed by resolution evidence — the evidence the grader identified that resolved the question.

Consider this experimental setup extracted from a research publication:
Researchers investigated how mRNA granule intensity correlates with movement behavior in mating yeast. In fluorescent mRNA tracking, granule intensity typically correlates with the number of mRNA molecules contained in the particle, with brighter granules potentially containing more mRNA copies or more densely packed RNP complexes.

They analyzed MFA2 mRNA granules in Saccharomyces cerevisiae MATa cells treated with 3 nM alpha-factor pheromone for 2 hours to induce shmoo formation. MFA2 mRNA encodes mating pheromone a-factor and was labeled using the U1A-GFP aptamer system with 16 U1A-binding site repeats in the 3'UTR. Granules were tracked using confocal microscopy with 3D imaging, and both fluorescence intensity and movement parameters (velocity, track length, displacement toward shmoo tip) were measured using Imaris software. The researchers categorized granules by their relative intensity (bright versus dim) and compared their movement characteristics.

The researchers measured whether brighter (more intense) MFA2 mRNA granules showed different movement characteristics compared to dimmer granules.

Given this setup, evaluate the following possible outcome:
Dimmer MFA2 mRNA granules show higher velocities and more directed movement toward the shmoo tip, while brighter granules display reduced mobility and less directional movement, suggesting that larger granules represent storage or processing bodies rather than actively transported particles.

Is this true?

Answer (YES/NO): YES